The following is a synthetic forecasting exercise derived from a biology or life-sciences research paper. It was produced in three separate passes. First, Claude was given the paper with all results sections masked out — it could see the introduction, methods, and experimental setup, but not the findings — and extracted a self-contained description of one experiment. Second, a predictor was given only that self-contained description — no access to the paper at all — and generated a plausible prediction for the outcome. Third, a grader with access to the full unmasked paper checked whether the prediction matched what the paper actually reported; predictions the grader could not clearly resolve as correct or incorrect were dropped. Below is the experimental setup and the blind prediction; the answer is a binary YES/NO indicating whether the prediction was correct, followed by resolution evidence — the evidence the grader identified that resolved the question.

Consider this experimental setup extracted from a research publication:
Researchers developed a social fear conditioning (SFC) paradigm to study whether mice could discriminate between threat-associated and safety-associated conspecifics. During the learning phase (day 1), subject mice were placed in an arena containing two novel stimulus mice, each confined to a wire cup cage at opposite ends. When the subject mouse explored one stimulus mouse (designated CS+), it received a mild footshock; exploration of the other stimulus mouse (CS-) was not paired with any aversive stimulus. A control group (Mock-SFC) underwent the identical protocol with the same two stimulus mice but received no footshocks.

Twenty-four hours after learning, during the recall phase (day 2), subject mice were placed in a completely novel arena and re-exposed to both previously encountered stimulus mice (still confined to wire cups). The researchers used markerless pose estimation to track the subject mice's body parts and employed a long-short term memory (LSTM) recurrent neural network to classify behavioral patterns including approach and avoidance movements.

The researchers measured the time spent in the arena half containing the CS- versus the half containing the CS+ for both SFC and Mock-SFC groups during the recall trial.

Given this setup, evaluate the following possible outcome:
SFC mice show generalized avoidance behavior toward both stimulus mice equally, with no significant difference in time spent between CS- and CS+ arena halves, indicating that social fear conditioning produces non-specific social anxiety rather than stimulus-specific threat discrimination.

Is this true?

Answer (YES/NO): NO